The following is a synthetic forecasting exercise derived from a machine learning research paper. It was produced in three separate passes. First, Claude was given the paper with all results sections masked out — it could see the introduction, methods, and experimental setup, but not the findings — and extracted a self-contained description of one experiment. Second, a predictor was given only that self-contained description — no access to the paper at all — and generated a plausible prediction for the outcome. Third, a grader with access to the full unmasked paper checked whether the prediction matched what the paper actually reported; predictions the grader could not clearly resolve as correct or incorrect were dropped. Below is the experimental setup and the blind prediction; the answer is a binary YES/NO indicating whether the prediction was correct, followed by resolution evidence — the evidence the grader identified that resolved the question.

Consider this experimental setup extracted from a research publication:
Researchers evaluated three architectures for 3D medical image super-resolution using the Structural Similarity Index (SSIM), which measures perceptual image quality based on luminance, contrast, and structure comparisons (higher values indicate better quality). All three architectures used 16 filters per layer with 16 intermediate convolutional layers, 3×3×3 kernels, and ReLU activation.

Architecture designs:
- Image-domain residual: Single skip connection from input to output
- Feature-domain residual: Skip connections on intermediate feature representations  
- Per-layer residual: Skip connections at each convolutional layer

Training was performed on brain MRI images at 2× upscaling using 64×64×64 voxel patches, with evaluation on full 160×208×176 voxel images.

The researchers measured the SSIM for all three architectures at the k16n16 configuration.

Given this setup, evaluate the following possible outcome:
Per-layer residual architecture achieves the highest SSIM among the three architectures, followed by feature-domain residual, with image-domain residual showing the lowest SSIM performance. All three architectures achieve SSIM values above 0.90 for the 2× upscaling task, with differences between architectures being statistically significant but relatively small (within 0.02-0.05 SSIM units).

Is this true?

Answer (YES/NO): NO